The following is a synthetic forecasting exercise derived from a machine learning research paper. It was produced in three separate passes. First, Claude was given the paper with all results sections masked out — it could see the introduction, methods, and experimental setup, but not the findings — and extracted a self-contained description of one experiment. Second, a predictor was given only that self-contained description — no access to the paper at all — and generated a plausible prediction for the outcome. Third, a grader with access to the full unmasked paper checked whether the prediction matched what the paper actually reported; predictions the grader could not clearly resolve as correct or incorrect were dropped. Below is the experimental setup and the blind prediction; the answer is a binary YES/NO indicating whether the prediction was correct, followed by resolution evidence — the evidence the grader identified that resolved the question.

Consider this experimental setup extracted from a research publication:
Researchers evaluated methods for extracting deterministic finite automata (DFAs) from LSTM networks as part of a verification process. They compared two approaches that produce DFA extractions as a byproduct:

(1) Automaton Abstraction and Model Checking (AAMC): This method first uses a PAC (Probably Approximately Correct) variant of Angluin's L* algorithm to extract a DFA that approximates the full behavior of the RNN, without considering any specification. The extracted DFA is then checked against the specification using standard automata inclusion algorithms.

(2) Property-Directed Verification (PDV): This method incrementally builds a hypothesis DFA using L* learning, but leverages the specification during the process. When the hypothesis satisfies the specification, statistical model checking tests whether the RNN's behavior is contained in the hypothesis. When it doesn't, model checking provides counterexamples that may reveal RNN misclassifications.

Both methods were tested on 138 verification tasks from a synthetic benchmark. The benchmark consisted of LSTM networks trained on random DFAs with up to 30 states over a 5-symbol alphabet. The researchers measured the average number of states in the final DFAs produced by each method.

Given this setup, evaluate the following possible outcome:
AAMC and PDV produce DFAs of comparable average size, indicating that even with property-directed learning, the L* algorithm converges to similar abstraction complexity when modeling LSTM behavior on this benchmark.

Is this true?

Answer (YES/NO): NO